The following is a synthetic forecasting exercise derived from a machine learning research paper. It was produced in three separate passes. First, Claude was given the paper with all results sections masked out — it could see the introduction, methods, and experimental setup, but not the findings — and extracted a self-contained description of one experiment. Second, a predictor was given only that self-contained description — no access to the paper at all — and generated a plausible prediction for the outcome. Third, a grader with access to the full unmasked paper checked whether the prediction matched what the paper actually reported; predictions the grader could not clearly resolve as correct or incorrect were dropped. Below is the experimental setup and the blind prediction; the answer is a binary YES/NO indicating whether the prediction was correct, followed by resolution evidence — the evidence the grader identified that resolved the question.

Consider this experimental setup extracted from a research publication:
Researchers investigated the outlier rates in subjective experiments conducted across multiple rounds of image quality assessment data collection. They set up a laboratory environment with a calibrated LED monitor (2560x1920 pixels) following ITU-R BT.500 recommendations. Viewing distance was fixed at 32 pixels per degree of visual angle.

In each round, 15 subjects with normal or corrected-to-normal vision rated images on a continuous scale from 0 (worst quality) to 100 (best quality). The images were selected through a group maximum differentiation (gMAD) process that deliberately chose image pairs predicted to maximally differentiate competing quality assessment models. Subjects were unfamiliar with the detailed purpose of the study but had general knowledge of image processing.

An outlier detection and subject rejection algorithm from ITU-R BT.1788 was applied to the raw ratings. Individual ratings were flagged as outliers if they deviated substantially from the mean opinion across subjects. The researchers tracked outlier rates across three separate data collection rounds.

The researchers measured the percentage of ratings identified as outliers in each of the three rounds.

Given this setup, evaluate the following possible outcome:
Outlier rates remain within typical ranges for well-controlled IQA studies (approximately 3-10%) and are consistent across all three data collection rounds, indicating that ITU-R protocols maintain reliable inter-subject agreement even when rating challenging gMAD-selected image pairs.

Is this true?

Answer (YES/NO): NO